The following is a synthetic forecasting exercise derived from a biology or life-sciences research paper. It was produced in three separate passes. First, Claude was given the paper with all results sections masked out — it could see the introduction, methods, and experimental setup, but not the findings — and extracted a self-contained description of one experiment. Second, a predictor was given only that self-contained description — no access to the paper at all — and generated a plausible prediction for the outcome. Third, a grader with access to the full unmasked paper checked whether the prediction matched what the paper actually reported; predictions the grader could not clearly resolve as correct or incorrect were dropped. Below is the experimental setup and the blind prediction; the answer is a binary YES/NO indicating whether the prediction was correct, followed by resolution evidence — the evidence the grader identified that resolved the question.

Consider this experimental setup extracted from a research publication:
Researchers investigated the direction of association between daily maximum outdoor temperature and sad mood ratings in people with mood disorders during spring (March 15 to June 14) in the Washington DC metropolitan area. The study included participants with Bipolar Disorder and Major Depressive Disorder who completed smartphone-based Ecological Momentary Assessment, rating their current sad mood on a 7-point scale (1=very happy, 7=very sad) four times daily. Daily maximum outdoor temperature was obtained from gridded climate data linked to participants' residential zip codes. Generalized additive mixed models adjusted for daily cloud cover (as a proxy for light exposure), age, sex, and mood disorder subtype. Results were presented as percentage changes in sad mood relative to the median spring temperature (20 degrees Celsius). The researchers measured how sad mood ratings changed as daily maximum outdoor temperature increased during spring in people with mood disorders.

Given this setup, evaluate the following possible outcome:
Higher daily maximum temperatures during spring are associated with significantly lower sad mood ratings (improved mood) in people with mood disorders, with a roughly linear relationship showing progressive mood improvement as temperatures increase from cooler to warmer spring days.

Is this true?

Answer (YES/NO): YES